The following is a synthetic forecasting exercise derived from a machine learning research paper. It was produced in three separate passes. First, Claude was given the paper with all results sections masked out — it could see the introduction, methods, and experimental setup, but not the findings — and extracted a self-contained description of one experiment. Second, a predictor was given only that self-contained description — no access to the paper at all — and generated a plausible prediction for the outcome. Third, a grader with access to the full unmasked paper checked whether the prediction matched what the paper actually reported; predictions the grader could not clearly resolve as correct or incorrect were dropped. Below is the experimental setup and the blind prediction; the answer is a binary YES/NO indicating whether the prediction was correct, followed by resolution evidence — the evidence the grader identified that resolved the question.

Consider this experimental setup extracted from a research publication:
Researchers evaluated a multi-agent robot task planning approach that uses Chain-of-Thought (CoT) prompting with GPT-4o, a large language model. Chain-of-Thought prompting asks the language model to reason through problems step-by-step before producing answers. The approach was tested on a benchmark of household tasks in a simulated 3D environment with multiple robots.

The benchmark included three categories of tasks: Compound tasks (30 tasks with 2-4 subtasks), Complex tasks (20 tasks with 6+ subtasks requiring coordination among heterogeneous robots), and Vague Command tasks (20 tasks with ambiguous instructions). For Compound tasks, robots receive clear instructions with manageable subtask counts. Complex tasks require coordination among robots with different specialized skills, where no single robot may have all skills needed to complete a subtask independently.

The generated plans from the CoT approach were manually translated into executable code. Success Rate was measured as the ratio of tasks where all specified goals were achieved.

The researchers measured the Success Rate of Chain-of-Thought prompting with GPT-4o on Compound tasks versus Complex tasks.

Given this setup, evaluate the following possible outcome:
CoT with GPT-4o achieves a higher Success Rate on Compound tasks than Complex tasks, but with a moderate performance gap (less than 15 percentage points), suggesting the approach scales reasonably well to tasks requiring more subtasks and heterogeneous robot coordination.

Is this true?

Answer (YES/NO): NO